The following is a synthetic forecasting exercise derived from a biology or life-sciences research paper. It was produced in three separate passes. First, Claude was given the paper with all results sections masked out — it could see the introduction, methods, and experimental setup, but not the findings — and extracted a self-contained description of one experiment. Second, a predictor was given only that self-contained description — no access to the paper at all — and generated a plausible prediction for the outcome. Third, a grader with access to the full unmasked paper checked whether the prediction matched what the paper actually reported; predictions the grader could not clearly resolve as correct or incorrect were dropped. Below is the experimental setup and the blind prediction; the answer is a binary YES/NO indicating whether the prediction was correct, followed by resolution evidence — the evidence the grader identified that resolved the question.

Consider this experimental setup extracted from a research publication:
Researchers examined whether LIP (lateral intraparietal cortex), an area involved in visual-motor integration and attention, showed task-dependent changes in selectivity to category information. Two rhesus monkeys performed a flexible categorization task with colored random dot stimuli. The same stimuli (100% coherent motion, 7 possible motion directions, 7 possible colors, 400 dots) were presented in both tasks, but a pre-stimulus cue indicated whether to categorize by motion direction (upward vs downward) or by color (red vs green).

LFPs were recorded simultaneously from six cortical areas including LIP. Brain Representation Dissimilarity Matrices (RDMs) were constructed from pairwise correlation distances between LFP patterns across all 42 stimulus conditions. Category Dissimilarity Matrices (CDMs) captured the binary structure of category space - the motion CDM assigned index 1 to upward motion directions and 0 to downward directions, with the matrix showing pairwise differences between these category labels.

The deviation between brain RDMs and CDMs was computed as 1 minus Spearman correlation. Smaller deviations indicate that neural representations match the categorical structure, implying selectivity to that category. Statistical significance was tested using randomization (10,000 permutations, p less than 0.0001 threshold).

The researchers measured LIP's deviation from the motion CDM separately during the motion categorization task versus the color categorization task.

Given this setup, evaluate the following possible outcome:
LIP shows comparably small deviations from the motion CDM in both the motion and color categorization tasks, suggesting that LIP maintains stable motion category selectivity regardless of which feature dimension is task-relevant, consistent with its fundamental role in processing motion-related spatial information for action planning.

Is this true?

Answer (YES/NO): NO